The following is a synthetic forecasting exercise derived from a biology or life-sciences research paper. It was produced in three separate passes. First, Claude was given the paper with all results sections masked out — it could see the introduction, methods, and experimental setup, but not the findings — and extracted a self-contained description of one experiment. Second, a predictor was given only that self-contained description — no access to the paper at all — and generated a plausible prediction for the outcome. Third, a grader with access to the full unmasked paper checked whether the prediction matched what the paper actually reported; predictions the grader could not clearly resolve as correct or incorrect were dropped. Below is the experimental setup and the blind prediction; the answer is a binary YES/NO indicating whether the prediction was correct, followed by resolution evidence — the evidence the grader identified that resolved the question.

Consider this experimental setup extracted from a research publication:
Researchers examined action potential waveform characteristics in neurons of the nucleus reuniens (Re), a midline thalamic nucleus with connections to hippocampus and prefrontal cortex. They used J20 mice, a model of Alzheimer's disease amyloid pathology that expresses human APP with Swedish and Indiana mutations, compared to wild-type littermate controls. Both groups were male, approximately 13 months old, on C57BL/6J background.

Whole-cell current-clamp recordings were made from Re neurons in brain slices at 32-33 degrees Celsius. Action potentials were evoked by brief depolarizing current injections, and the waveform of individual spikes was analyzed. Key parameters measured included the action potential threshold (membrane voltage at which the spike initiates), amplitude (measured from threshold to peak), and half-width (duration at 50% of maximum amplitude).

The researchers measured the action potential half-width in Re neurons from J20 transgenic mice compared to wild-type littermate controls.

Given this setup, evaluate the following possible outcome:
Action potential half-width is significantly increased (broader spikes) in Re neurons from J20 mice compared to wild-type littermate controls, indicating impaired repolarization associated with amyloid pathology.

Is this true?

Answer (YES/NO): NO